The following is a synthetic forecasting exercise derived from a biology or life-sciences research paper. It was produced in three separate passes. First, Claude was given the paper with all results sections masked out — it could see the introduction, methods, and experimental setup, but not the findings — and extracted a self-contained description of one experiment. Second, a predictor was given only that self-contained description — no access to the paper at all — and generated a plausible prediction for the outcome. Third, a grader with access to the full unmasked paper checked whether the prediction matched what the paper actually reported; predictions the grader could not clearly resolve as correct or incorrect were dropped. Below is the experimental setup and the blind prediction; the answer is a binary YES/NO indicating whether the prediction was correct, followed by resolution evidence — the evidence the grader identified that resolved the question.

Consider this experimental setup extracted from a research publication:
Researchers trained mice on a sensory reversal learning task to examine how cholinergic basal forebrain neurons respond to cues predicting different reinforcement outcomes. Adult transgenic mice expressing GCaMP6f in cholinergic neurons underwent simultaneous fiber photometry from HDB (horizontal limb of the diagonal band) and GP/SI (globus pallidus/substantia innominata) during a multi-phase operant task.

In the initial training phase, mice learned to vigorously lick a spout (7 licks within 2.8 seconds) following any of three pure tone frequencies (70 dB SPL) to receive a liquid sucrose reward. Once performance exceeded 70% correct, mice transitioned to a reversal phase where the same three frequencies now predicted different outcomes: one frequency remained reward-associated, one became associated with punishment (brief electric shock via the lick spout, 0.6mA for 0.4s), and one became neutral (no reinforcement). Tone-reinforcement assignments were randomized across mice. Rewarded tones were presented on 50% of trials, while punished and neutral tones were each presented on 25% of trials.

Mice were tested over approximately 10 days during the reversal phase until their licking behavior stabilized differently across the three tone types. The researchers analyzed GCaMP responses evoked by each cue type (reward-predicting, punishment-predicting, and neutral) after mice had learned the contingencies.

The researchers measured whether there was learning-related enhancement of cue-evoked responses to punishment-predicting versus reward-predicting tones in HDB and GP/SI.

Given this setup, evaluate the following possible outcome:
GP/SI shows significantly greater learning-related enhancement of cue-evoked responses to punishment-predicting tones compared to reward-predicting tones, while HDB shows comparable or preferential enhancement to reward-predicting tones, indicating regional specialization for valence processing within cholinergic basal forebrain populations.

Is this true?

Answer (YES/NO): NO